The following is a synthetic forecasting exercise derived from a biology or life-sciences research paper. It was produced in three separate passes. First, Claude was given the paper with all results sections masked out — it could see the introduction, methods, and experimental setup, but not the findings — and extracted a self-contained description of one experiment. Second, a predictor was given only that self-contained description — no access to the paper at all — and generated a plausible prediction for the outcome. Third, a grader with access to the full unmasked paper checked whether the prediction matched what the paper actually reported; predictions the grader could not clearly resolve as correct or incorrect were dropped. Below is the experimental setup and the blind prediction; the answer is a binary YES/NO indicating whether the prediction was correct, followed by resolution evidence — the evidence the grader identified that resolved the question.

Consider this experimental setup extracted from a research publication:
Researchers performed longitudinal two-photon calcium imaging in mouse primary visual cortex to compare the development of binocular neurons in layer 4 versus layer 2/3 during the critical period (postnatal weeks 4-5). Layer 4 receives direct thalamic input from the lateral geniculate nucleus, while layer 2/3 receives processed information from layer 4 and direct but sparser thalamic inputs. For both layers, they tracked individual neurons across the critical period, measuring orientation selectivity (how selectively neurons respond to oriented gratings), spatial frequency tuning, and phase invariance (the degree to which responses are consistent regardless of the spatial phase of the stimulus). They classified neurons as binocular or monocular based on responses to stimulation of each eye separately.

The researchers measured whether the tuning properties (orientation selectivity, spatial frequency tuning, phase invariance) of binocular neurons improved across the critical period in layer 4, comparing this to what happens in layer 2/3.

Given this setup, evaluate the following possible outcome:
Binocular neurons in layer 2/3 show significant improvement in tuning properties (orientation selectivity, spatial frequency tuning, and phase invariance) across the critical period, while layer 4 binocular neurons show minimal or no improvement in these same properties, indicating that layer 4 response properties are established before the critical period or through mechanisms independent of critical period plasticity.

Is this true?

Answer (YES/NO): YES